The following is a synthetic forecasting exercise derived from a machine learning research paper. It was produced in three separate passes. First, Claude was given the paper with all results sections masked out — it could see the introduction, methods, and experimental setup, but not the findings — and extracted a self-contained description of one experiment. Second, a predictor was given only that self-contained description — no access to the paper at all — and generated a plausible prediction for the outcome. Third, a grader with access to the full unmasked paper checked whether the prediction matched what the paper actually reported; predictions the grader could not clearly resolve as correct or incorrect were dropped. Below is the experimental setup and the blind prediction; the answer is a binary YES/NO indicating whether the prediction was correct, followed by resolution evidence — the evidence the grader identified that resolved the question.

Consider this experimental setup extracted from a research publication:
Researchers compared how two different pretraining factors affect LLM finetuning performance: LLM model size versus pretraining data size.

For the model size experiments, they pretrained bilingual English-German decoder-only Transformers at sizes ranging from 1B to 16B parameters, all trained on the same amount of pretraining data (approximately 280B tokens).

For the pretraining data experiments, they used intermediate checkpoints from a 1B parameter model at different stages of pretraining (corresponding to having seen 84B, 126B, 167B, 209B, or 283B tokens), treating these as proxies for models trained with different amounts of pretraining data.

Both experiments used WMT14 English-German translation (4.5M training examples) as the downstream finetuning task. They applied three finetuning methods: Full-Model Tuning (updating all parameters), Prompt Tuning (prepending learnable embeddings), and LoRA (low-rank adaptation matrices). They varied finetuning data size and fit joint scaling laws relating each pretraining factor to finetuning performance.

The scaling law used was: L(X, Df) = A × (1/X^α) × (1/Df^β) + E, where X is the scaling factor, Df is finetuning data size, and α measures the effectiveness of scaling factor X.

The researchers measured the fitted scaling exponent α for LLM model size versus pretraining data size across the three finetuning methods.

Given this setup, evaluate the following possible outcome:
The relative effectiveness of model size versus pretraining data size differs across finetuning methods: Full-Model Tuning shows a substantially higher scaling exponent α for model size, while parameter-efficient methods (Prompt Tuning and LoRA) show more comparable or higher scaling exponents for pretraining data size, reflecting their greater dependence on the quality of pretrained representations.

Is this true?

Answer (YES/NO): NO